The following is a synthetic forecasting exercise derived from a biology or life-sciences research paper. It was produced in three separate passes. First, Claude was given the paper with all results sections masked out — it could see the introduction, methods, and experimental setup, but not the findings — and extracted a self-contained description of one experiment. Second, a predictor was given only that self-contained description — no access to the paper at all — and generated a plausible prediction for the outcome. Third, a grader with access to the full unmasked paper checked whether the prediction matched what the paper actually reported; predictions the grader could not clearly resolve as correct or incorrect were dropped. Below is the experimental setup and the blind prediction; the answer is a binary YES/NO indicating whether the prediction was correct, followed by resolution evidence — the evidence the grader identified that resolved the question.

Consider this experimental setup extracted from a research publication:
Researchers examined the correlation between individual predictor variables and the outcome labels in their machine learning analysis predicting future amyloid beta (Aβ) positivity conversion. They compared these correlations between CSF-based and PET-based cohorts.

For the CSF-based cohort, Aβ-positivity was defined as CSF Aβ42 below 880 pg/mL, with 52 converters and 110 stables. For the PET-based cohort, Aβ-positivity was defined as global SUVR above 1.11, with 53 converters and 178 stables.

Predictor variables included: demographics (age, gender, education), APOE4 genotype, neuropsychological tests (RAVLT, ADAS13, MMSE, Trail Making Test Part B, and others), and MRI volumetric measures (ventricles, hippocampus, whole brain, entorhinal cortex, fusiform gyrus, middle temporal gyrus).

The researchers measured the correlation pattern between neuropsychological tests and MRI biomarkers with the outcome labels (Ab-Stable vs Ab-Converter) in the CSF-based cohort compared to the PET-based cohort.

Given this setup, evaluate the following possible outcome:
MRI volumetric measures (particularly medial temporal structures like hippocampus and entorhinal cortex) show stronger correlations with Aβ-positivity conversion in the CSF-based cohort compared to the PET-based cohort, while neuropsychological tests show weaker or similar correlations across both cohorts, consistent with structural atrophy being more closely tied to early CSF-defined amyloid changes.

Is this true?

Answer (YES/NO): NO